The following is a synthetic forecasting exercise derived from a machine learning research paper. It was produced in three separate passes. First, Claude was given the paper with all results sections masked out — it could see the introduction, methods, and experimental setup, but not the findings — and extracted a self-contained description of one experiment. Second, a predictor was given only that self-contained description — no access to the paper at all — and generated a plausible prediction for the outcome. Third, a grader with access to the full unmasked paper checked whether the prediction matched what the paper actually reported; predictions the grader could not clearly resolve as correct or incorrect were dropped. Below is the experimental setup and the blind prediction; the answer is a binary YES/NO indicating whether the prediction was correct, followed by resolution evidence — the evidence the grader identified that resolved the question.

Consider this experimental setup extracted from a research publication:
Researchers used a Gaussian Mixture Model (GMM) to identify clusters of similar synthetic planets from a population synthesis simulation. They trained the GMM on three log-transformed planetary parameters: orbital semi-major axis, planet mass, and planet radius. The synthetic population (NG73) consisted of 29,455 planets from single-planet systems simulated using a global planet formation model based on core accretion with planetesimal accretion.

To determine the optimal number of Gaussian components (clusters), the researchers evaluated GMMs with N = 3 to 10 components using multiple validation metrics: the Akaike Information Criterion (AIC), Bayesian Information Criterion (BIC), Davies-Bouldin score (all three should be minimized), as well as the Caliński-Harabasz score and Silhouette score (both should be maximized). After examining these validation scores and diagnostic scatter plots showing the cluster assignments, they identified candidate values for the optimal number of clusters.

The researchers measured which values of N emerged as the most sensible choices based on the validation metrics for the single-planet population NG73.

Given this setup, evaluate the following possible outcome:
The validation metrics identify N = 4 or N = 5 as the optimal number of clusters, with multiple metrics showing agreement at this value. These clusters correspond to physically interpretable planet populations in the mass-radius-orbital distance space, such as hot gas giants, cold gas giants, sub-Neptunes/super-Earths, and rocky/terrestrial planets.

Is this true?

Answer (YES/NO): NO